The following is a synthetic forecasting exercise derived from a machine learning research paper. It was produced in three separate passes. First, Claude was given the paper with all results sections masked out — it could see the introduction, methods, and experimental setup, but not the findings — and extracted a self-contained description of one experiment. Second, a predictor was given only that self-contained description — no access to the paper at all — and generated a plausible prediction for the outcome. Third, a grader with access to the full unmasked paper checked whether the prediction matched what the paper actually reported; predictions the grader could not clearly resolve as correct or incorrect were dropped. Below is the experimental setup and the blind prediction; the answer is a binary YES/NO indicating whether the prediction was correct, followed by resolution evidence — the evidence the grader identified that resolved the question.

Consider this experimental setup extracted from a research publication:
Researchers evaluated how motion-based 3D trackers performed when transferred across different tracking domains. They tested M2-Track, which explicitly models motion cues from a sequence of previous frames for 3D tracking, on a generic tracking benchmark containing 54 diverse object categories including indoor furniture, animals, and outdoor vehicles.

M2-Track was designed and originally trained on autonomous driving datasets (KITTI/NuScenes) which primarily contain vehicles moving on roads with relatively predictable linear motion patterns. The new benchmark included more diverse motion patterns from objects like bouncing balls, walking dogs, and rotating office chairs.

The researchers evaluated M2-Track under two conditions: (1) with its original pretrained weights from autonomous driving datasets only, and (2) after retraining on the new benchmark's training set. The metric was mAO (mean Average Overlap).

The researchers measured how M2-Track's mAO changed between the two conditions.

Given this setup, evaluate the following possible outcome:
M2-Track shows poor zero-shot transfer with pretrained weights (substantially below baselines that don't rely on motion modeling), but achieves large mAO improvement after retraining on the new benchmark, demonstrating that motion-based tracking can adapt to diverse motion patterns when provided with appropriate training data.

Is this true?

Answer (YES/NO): NO